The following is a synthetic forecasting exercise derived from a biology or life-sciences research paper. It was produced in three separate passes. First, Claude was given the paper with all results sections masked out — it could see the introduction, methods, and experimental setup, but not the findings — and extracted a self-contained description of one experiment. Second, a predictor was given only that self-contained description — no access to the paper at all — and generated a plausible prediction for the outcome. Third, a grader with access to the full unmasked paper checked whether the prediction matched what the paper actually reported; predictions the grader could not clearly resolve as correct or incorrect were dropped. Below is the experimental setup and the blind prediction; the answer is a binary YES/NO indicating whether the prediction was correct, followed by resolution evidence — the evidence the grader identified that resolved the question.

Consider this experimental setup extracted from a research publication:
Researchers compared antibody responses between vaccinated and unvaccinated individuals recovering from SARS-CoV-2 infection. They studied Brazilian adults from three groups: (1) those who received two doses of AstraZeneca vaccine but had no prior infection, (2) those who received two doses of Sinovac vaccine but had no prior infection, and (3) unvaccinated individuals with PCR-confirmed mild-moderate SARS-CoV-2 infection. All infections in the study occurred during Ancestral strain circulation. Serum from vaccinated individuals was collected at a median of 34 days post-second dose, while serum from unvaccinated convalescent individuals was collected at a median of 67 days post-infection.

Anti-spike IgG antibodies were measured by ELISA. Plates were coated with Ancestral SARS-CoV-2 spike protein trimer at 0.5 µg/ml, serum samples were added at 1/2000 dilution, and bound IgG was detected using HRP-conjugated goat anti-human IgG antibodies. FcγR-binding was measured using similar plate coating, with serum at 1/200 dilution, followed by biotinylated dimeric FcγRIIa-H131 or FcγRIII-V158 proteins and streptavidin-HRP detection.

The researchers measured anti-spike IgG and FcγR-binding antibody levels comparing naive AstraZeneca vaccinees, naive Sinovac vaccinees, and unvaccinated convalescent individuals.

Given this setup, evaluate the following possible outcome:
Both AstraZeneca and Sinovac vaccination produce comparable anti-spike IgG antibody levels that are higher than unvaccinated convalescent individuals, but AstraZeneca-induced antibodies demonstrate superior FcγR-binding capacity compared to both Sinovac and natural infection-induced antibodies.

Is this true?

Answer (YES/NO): NO